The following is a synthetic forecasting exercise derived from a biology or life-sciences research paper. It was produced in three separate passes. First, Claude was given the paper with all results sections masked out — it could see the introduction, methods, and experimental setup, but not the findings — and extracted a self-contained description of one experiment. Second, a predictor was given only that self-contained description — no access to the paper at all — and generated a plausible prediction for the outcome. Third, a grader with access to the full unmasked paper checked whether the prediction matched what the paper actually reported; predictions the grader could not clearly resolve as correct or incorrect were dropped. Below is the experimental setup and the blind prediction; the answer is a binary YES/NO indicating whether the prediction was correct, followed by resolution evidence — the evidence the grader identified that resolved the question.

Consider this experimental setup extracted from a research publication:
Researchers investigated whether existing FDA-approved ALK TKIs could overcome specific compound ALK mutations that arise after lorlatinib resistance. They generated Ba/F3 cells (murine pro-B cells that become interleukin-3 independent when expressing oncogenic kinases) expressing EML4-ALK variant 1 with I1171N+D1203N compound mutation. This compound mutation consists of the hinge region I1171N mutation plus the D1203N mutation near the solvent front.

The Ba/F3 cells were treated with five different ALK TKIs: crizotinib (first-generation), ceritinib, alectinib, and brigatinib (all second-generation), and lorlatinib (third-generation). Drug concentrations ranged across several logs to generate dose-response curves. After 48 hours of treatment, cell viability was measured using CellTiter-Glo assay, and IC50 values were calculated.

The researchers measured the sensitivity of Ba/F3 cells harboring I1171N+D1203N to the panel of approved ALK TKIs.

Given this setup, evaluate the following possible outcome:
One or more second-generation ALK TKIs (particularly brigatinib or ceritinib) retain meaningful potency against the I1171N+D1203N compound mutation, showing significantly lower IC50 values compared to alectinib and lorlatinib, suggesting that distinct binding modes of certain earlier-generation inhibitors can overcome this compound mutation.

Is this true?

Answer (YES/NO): NO